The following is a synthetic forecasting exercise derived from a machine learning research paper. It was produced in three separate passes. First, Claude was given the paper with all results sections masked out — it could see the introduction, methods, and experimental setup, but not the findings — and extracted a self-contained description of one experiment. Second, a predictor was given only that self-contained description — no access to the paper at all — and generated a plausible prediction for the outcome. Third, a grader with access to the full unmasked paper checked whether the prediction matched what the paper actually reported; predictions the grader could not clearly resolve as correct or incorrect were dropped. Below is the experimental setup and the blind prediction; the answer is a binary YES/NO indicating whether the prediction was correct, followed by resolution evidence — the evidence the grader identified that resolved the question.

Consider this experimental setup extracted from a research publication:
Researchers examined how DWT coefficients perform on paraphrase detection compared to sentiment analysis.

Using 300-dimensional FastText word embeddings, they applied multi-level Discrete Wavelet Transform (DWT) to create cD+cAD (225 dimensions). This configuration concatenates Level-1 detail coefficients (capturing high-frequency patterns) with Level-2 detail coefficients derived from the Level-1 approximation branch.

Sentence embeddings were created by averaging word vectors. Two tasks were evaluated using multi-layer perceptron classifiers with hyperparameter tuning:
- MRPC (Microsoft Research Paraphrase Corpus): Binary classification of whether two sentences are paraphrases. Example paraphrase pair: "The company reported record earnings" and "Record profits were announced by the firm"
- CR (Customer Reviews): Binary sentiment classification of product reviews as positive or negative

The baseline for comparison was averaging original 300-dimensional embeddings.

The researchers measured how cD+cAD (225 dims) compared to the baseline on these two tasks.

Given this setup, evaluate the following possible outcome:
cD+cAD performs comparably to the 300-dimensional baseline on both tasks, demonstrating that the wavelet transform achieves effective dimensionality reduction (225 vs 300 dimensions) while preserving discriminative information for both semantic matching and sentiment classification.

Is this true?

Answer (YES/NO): YES